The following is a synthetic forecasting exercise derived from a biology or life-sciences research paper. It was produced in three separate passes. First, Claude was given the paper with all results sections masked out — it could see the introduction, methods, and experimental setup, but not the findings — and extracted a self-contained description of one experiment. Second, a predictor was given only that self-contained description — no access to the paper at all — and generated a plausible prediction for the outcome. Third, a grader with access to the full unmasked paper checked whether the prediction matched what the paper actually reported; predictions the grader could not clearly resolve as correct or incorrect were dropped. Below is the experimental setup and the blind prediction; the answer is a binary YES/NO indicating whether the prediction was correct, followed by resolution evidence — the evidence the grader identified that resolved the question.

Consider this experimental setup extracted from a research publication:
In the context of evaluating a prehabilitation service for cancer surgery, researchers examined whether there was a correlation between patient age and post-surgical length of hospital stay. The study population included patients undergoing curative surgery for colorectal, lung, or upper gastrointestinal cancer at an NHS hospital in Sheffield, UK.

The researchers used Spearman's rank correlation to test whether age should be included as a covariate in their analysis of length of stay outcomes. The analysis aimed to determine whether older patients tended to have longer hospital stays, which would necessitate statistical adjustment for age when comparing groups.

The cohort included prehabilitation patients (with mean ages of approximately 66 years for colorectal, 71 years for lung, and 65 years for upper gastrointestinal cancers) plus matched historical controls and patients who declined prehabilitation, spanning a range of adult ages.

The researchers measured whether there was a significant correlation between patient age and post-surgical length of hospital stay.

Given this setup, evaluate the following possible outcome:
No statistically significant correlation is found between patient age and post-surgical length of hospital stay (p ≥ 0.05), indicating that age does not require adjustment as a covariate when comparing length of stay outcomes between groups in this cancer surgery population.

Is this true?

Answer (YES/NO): YES